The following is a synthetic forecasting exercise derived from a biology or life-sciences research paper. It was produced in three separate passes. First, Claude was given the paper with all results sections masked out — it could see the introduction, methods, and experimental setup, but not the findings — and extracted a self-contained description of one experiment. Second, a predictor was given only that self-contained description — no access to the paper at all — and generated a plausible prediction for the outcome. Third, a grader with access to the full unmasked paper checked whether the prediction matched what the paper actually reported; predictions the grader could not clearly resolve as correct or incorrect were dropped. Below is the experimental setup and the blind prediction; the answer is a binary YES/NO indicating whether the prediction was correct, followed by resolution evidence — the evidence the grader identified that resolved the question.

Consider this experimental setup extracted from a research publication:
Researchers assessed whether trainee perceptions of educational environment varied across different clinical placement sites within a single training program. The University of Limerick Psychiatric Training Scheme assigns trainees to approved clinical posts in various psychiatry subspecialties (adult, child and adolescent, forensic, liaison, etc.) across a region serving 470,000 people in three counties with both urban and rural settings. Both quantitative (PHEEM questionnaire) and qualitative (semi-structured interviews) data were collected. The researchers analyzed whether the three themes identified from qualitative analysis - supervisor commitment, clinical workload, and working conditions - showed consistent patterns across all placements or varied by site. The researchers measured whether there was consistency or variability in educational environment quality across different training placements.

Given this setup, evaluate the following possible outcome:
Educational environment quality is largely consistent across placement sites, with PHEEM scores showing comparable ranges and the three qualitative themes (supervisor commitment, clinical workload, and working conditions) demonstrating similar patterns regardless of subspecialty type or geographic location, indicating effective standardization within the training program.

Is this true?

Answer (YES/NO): NO